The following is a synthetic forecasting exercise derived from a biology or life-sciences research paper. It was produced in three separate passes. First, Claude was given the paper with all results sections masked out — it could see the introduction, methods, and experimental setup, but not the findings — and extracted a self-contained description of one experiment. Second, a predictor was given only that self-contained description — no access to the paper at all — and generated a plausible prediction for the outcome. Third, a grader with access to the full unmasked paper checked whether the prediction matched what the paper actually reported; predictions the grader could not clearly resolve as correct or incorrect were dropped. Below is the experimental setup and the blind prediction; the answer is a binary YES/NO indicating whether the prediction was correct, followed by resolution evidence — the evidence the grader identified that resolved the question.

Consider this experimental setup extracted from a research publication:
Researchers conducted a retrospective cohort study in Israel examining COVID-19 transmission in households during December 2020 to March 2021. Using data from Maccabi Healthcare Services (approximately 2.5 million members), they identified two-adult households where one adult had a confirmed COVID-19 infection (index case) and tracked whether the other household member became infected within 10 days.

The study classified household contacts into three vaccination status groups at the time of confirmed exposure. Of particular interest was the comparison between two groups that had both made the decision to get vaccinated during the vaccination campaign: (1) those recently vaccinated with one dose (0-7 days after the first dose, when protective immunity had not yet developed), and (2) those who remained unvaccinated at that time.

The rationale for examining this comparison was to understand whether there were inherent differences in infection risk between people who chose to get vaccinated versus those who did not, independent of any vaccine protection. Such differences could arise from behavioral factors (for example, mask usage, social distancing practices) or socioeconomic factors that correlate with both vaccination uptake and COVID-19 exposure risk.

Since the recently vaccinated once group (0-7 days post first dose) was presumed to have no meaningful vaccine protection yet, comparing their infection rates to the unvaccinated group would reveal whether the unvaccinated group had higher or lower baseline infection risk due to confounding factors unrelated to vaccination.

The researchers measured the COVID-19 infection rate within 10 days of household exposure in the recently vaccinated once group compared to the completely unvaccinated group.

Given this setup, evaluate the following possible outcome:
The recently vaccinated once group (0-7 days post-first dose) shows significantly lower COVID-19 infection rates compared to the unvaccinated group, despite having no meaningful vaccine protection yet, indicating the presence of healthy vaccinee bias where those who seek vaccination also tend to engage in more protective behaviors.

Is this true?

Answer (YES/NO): NO